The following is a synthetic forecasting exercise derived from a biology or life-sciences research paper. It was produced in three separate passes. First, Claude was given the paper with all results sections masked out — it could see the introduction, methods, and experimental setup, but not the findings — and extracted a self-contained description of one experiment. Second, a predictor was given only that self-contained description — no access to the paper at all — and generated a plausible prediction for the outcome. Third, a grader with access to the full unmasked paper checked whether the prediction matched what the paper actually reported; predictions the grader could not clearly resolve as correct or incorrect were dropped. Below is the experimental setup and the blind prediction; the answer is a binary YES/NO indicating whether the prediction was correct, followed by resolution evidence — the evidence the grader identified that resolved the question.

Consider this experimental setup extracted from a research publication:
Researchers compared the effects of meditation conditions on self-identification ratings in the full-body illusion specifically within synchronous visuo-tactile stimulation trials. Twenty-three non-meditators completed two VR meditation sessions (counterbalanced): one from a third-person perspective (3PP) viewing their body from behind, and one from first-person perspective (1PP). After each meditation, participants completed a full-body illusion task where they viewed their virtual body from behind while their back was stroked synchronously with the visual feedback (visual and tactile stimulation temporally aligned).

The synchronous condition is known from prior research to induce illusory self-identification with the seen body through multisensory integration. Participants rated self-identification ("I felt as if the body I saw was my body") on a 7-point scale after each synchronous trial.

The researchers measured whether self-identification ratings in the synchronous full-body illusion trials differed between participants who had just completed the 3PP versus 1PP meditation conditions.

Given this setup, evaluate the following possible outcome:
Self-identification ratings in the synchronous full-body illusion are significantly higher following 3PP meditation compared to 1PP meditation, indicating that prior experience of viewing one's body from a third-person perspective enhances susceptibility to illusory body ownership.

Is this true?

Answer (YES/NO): NO